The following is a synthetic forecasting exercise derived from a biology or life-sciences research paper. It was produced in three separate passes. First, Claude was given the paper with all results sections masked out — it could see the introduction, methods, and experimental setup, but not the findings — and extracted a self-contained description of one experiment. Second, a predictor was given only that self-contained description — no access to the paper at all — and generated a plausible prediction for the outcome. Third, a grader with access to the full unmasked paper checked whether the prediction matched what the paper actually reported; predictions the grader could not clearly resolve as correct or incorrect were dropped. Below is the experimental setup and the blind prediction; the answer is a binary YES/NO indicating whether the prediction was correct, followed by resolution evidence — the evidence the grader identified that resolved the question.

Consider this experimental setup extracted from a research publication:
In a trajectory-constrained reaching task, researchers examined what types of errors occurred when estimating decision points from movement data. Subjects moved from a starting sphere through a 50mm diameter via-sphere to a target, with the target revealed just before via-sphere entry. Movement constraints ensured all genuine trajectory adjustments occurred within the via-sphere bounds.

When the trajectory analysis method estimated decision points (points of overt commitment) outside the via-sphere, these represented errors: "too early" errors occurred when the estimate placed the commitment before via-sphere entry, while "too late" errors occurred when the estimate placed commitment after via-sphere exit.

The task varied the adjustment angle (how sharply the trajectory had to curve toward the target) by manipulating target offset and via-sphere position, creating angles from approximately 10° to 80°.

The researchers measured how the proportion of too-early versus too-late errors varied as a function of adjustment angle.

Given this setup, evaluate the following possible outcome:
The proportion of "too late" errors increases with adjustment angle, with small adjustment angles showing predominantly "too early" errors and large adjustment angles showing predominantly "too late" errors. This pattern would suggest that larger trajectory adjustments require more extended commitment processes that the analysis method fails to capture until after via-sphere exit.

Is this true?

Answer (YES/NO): NO